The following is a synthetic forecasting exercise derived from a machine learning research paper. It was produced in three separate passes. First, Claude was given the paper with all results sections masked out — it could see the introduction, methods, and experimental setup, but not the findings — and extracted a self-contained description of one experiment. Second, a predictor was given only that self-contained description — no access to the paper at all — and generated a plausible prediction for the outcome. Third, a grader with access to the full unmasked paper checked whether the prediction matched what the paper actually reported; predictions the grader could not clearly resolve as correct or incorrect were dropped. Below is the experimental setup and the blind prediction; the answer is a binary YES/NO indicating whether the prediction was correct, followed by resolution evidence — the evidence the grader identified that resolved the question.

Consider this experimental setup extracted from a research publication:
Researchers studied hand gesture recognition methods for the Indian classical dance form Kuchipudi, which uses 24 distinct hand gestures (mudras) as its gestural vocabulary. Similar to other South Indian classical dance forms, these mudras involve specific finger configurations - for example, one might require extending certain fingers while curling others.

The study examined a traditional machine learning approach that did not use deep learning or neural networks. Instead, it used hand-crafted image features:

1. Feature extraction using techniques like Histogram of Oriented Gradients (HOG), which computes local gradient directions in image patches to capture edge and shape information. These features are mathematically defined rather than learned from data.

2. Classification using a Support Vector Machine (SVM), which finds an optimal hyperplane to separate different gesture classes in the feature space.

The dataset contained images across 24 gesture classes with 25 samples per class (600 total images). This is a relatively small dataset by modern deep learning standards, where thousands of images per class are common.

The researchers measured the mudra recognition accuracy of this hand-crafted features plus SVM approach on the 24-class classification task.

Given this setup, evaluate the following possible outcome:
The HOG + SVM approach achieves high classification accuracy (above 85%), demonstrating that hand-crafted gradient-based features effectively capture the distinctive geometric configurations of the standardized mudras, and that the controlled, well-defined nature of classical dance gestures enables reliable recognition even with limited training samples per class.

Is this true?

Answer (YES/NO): YES